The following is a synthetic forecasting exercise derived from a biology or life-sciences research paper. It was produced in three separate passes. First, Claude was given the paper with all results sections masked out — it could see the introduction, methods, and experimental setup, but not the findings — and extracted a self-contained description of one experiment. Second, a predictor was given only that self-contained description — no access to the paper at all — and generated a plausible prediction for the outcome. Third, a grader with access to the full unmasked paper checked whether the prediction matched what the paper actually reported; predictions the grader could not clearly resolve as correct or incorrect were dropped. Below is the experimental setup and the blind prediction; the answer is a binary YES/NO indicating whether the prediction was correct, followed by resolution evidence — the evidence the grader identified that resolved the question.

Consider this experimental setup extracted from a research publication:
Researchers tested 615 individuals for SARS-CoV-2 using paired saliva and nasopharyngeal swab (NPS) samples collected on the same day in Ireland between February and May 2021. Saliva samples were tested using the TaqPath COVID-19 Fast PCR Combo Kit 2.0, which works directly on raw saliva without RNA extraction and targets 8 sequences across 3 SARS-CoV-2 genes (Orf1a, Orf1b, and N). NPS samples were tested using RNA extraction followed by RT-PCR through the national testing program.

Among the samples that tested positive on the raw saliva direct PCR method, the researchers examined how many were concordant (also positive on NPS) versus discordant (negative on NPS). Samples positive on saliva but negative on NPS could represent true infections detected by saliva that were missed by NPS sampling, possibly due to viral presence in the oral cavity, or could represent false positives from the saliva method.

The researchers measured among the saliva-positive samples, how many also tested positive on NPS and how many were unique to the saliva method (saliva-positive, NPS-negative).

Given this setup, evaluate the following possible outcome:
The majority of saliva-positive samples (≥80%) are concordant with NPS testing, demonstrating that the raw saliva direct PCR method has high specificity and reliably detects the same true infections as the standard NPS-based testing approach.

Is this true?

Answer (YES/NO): YES